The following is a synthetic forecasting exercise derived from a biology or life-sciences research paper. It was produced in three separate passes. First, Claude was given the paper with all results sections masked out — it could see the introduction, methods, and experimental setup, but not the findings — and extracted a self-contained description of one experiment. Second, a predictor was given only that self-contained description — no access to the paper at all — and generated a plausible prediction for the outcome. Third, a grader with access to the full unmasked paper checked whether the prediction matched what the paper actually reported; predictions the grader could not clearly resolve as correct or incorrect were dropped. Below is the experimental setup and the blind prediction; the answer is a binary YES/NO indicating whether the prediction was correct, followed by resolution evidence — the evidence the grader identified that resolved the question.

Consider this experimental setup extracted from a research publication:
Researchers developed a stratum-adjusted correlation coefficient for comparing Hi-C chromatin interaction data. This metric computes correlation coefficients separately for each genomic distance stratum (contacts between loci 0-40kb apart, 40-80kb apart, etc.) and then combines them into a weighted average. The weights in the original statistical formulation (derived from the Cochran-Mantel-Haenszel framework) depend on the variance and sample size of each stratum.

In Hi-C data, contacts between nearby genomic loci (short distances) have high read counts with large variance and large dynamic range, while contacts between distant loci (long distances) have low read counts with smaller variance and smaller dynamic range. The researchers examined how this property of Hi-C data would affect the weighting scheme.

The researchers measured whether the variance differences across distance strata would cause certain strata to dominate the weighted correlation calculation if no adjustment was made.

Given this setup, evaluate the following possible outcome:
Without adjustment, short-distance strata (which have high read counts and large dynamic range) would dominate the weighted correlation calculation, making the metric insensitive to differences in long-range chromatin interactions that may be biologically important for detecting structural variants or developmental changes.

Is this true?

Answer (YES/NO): YES